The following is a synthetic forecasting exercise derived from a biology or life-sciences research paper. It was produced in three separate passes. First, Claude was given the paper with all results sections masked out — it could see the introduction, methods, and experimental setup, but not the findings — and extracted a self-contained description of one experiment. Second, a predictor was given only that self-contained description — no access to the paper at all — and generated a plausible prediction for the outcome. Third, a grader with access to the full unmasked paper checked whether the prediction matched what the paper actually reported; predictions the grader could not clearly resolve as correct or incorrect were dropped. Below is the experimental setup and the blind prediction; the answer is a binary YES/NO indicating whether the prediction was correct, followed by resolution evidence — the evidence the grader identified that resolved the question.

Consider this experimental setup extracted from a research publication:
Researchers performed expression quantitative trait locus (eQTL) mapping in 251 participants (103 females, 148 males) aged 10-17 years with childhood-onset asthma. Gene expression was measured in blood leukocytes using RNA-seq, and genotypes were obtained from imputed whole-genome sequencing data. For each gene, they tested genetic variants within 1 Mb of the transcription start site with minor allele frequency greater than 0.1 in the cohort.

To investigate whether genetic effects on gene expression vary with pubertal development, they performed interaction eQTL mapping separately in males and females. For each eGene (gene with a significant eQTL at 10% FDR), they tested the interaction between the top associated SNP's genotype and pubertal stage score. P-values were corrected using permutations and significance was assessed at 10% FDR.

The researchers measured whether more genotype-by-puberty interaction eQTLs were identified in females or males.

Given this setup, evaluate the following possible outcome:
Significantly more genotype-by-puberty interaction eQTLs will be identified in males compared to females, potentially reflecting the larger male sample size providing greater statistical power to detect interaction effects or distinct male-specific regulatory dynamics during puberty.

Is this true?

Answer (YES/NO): NO